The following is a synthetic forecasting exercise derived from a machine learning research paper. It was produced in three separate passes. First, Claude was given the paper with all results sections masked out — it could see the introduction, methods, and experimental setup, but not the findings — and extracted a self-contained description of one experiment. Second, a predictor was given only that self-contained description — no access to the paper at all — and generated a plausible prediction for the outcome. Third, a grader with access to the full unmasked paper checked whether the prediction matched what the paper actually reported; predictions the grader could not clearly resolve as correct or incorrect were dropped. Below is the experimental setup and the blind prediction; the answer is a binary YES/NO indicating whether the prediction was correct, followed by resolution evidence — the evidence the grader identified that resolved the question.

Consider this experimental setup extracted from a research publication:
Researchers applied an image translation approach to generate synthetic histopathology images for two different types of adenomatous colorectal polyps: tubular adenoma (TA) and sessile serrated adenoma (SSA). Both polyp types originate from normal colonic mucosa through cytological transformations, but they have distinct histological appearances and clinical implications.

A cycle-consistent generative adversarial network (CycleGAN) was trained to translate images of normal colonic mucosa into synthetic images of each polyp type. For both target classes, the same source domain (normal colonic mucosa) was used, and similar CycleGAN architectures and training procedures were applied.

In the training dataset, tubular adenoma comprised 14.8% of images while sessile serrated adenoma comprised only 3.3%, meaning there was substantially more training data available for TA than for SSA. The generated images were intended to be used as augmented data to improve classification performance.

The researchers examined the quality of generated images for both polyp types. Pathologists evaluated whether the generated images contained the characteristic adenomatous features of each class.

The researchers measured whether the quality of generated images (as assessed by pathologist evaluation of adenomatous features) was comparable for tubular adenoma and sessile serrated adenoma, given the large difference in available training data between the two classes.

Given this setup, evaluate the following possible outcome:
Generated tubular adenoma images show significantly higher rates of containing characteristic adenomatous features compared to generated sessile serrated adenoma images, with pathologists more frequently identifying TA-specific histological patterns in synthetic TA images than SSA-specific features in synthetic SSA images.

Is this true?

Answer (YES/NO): YES